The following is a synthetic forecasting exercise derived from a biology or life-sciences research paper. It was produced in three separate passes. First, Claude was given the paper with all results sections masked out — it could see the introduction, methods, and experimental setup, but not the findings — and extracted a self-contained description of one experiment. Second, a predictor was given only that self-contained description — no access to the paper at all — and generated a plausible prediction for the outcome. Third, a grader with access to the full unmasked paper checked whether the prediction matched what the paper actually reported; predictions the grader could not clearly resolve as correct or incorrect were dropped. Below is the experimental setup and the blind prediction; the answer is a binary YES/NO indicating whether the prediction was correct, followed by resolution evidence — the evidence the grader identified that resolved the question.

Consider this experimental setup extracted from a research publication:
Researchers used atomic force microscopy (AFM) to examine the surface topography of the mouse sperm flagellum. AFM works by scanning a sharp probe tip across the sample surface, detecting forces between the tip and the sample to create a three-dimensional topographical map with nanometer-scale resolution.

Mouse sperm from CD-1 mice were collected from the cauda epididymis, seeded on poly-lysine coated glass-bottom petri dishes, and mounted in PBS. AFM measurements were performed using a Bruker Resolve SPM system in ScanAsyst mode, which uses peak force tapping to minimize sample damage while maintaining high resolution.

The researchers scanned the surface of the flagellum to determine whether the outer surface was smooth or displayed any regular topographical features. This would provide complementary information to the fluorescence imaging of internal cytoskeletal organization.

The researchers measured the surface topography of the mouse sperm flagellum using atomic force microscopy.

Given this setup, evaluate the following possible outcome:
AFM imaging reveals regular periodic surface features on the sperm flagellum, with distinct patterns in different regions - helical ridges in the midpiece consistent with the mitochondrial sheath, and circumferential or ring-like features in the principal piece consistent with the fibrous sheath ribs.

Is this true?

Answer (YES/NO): NO